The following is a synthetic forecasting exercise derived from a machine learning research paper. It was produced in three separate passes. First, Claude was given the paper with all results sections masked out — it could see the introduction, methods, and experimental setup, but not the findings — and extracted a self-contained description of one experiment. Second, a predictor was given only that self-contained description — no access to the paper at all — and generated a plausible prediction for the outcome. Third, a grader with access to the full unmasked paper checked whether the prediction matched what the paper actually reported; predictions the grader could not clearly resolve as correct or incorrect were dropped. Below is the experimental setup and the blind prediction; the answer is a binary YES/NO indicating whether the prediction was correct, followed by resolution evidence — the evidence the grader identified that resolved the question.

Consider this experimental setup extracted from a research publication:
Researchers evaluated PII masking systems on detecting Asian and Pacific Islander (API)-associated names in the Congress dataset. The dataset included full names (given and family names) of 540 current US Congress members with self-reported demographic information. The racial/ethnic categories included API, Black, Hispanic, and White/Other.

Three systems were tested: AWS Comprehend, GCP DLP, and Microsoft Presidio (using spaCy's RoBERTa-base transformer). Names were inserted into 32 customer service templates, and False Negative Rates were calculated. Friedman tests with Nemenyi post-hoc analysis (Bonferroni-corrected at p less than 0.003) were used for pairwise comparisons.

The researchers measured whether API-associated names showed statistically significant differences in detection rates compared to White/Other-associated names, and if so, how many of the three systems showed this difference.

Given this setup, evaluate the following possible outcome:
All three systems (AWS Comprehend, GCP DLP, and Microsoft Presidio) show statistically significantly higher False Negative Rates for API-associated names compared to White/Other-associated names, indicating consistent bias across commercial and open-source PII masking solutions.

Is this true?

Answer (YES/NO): NO